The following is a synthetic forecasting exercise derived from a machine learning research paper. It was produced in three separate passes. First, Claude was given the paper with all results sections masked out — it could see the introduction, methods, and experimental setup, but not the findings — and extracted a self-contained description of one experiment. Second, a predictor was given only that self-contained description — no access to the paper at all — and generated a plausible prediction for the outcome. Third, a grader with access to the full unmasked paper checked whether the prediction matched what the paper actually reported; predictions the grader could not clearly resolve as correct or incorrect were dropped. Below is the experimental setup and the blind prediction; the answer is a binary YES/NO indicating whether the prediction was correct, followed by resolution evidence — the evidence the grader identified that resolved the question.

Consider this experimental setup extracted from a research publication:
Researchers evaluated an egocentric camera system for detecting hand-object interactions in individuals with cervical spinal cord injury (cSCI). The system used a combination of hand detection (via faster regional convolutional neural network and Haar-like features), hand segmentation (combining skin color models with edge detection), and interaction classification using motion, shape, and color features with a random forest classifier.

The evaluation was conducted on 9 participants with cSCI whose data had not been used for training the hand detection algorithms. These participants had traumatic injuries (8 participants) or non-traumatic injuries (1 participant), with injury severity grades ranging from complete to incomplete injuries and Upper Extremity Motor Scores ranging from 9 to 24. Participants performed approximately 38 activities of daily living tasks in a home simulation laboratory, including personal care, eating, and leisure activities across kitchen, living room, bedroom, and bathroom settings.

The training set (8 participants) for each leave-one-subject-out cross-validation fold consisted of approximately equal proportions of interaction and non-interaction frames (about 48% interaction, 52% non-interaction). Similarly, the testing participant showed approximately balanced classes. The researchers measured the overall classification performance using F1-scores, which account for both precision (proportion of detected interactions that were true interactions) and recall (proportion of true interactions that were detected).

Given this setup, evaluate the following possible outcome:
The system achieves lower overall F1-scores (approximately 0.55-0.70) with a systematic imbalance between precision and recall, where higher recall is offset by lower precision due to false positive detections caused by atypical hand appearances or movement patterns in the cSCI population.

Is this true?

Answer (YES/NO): NO